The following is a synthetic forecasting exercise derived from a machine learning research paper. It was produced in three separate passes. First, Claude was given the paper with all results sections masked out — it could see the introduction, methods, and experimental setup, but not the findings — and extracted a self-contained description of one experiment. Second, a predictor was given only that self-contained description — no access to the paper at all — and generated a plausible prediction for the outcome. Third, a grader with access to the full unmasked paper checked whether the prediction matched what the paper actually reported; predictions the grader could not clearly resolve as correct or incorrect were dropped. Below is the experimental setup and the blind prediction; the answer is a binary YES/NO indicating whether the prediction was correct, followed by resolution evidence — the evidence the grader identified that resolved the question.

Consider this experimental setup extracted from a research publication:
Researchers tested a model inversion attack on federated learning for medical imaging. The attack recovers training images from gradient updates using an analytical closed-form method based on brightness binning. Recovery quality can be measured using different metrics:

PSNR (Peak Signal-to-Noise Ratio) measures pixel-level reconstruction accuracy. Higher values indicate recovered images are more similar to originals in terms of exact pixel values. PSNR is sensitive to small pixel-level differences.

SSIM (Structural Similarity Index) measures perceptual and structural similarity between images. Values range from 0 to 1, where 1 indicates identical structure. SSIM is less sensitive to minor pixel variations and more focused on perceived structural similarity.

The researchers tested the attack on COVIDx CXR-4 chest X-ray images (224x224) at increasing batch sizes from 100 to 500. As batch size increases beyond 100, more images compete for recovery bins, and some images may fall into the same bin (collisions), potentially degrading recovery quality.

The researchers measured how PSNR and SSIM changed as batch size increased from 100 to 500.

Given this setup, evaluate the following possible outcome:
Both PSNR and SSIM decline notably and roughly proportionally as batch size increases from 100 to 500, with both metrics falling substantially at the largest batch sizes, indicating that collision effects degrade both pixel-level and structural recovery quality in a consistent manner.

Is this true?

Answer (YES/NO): NO